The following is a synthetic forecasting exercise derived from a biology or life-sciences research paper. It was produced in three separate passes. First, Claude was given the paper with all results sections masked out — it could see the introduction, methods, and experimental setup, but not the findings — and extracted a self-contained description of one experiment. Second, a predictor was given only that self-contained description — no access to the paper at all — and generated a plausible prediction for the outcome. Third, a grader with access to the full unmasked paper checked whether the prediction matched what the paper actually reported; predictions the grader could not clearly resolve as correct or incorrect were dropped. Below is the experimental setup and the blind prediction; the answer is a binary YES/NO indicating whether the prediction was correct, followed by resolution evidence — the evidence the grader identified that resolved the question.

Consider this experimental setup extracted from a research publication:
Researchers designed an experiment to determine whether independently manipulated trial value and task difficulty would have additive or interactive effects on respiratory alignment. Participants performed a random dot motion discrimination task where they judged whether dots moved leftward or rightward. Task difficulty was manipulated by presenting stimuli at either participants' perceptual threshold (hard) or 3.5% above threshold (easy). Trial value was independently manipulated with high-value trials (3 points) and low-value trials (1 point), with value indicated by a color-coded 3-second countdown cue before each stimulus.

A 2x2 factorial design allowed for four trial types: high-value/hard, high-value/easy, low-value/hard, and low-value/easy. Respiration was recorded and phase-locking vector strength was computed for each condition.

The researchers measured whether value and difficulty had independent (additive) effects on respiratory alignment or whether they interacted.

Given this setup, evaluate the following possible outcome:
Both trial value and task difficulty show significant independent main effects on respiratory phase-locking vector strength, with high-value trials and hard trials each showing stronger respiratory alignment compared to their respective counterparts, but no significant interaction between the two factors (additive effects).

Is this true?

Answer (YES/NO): NO